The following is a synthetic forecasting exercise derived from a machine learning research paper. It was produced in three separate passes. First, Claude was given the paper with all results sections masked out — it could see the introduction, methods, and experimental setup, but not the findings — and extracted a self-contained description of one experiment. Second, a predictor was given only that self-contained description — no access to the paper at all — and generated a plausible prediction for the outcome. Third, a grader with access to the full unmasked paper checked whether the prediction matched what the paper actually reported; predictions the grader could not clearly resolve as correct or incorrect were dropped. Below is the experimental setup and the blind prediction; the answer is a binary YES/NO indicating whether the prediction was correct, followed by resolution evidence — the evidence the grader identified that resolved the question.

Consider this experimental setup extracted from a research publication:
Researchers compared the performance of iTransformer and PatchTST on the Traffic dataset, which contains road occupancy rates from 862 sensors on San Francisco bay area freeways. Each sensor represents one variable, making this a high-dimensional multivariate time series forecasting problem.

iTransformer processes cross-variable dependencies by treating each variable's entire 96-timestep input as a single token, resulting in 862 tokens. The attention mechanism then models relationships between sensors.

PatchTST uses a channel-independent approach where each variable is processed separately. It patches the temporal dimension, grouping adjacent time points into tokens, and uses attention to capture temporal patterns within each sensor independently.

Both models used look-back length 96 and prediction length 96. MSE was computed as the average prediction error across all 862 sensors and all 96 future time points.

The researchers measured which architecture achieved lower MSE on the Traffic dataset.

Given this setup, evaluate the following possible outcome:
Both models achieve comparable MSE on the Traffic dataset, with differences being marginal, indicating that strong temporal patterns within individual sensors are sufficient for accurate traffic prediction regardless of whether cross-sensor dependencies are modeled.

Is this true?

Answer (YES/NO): NO